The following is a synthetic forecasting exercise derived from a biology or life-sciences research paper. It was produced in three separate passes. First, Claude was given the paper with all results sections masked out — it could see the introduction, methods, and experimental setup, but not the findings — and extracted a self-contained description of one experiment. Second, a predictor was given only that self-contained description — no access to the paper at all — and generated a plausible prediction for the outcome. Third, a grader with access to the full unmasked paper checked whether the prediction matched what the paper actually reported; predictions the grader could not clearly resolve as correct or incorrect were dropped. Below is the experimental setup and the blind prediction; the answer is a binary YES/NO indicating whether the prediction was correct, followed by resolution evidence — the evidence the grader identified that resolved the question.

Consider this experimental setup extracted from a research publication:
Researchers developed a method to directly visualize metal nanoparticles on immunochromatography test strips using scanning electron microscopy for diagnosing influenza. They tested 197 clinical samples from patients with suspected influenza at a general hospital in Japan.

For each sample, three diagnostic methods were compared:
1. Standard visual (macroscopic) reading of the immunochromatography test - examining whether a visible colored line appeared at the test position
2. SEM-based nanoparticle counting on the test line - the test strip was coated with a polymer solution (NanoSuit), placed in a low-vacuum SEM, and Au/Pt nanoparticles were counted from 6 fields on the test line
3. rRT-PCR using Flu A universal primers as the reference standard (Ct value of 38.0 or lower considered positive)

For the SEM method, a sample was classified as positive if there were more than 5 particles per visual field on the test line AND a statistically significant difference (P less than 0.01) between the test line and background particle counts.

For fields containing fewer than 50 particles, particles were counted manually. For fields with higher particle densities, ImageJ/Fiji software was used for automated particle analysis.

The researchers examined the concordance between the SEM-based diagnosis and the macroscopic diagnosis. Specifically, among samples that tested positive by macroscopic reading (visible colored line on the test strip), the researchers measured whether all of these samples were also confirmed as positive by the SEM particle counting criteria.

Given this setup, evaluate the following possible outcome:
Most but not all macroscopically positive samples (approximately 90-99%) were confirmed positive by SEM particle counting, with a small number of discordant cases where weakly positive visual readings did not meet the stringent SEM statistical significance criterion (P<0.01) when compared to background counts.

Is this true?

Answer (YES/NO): NO